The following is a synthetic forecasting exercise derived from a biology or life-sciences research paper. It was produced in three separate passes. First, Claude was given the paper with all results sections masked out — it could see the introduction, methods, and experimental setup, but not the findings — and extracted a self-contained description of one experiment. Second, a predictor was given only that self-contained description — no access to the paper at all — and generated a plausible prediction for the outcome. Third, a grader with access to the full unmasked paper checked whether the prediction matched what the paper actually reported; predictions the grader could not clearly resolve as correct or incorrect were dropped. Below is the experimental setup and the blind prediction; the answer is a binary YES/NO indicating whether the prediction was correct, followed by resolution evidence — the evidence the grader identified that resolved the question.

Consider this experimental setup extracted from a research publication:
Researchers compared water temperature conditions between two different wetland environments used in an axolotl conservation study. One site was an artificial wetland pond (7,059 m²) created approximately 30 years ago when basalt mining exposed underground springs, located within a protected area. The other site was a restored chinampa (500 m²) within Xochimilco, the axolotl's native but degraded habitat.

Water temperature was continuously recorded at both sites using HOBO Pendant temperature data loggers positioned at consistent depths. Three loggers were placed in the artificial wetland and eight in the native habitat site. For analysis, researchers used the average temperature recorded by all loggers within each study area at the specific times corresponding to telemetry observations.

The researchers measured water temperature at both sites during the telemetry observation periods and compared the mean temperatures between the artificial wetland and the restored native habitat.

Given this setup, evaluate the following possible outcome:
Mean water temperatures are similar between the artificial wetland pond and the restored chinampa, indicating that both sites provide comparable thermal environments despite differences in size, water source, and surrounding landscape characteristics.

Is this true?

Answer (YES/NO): NO